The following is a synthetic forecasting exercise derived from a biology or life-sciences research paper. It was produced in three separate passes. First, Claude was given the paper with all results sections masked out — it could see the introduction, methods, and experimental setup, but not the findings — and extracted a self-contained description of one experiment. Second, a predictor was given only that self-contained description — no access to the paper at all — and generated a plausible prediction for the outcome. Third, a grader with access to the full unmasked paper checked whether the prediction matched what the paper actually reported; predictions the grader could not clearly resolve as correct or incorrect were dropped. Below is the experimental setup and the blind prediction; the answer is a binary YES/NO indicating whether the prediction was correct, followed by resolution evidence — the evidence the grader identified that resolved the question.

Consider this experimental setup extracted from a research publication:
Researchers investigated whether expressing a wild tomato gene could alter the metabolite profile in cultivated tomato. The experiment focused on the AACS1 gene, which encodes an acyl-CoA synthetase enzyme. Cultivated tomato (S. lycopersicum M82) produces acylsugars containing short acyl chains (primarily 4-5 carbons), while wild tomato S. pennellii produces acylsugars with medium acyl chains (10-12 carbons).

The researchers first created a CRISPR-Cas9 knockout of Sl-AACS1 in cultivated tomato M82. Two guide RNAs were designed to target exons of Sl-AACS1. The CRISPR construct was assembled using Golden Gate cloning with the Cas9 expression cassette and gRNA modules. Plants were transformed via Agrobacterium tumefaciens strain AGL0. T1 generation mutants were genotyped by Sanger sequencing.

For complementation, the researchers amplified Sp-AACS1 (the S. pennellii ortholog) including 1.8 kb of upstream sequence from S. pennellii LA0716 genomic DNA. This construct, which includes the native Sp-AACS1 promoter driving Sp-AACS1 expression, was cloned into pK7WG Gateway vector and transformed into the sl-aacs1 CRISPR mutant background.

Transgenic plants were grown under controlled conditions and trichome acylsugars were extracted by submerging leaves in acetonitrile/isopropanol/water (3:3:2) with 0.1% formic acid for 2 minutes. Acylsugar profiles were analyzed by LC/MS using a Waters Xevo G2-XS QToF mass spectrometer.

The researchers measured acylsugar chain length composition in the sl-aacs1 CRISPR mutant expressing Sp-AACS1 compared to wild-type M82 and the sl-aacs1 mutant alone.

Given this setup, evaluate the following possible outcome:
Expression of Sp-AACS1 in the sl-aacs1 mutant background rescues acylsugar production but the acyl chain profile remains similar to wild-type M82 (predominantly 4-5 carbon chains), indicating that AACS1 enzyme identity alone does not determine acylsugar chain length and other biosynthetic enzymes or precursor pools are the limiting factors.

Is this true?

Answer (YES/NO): YES